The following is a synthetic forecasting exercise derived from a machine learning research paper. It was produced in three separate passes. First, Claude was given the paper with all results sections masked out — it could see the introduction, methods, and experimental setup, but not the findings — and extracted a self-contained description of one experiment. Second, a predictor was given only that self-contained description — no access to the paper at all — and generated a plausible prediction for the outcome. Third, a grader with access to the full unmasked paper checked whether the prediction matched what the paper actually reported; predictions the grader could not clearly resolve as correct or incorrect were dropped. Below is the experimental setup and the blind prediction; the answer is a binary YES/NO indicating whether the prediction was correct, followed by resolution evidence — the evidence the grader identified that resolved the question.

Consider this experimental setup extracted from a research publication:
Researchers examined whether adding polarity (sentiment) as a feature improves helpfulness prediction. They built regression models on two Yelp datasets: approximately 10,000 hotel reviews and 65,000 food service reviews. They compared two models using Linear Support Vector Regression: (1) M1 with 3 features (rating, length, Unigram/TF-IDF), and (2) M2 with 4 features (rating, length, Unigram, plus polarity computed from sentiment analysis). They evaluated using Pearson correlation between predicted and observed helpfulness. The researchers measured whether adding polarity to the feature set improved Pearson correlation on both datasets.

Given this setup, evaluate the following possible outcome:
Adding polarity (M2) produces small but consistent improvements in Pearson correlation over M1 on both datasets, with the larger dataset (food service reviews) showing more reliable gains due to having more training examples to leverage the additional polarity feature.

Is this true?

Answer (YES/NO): YES